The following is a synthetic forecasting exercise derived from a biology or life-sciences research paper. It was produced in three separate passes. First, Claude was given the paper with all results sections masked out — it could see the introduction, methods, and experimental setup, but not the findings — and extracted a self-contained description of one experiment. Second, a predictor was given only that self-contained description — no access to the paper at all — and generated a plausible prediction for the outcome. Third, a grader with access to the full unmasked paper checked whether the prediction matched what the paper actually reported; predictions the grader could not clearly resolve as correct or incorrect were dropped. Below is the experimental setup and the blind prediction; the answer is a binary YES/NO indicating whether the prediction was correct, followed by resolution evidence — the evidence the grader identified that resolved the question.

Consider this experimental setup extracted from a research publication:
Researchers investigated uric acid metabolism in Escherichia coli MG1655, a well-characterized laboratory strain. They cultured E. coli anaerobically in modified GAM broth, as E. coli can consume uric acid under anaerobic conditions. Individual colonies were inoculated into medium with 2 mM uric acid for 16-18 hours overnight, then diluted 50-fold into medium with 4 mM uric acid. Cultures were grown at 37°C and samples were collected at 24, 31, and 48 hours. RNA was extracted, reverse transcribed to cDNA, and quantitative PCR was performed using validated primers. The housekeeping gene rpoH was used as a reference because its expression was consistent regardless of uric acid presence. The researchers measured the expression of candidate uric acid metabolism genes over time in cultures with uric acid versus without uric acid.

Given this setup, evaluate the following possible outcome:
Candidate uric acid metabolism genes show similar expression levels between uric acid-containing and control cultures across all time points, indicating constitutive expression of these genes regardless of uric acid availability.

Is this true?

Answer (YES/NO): NO